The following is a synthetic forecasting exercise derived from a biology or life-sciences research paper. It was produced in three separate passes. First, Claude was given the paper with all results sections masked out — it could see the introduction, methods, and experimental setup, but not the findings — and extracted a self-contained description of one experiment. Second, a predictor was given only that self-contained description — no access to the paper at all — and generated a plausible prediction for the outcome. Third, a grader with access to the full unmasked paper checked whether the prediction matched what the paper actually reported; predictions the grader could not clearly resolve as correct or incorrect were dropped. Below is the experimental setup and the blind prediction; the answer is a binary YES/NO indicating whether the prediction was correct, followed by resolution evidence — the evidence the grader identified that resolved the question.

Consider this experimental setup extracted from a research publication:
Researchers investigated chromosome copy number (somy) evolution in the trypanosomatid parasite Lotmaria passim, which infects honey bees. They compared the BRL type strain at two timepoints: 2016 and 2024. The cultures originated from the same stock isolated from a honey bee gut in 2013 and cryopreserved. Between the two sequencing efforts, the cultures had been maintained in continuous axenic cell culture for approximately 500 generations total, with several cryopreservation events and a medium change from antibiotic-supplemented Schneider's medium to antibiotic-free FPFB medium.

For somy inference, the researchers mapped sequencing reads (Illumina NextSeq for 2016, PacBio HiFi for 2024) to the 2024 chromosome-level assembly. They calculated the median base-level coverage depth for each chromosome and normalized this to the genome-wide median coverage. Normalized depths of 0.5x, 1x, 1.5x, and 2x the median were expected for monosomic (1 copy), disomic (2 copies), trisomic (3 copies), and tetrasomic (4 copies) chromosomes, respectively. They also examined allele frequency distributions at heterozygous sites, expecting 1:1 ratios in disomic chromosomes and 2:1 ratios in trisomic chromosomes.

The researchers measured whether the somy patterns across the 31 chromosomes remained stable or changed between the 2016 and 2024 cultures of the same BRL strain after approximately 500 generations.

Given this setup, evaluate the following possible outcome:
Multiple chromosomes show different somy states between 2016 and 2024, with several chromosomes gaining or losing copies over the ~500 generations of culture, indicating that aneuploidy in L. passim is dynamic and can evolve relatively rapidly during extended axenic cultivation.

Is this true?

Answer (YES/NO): YES